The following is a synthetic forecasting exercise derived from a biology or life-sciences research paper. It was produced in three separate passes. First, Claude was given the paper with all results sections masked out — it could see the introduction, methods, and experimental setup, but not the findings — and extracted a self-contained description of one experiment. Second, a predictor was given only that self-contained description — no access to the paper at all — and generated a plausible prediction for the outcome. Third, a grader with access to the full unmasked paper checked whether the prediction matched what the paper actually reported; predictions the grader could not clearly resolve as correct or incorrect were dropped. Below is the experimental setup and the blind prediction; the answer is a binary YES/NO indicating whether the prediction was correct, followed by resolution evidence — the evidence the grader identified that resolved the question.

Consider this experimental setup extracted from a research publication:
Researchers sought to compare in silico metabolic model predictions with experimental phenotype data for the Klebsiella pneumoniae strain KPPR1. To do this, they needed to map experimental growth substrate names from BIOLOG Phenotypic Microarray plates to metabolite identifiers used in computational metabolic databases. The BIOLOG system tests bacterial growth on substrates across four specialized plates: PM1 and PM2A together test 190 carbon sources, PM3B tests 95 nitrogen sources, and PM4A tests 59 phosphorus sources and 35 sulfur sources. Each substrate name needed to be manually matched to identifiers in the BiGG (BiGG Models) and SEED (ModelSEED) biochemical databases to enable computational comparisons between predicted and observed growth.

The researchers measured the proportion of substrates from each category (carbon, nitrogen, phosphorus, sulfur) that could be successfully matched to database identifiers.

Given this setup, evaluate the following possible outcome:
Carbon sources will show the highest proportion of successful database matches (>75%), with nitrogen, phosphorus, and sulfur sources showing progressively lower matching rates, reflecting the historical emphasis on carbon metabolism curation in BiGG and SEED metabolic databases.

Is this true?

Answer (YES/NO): NO